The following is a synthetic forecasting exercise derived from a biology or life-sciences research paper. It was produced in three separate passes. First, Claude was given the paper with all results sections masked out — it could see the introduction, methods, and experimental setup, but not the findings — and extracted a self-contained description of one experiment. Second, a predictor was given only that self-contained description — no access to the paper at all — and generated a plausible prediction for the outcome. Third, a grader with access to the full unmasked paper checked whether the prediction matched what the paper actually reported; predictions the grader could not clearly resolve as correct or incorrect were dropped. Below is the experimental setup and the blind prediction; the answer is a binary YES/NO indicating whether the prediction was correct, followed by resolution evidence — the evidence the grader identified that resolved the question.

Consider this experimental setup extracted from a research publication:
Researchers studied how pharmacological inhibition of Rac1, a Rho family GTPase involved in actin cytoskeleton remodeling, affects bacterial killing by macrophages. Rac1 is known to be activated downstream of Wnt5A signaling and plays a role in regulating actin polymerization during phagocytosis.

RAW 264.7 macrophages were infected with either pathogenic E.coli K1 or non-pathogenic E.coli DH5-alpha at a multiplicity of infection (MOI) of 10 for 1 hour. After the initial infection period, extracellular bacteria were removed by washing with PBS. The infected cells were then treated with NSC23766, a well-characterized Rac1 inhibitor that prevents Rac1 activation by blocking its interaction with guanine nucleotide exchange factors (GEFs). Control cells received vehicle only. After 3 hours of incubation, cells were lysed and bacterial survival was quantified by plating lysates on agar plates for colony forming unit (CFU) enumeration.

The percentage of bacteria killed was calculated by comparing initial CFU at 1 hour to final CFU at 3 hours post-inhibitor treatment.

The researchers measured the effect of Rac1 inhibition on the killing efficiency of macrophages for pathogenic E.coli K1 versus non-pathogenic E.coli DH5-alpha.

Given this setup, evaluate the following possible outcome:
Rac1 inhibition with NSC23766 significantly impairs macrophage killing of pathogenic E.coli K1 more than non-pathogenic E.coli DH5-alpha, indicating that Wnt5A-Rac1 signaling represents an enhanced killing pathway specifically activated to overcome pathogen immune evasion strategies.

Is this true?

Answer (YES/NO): NO